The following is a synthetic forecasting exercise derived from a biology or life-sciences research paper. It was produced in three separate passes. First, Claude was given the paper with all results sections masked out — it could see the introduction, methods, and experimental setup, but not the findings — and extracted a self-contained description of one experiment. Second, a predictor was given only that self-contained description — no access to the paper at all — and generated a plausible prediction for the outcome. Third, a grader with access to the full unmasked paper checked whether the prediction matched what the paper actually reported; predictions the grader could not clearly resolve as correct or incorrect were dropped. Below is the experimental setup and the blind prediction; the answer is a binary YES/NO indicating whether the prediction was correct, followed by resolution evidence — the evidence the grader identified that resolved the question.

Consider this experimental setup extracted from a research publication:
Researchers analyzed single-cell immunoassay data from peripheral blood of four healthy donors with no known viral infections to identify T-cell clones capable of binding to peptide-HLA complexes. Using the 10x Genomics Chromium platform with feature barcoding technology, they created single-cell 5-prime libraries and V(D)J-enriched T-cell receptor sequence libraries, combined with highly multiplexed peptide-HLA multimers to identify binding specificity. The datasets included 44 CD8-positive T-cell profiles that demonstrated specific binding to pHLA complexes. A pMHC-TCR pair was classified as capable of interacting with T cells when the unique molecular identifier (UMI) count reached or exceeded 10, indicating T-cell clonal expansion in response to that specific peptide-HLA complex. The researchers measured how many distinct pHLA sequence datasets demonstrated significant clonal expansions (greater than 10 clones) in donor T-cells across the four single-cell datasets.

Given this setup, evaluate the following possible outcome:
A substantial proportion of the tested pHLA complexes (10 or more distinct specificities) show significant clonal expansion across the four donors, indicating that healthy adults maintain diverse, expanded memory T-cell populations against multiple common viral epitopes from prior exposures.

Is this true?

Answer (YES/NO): YES